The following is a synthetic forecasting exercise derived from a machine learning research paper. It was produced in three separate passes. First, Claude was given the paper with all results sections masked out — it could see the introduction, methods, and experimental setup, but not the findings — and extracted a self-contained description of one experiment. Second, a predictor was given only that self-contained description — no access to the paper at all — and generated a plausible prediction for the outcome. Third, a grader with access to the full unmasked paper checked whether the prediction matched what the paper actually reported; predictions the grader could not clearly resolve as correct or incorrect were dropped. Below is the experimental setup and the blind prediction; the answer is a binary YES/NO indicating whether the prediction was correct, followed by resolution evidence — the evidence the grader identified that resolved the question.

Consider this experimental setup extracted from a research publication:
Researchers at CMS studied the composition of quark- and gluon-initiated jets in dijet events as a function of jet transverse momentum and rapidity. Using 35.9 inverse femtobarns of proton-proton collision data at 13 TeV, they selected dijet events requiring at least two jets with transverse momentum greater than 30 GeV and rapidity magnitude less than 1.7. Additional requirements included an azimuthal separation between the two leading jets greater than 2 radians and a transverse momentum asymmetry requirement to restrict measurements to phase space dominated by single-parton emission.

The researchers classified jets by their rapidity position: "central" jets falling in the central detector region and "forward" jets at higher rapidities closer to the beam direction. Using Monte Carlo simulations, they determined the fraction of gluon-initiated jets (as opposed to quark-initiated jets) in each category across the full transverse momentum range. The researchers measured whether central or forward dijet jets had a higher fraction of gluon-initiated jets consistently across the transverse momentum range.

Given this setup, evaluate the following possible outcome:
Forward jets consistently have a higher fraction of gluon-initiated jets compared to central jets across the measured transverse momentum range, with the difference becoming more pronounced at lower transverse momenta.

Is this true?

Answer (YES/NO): NO